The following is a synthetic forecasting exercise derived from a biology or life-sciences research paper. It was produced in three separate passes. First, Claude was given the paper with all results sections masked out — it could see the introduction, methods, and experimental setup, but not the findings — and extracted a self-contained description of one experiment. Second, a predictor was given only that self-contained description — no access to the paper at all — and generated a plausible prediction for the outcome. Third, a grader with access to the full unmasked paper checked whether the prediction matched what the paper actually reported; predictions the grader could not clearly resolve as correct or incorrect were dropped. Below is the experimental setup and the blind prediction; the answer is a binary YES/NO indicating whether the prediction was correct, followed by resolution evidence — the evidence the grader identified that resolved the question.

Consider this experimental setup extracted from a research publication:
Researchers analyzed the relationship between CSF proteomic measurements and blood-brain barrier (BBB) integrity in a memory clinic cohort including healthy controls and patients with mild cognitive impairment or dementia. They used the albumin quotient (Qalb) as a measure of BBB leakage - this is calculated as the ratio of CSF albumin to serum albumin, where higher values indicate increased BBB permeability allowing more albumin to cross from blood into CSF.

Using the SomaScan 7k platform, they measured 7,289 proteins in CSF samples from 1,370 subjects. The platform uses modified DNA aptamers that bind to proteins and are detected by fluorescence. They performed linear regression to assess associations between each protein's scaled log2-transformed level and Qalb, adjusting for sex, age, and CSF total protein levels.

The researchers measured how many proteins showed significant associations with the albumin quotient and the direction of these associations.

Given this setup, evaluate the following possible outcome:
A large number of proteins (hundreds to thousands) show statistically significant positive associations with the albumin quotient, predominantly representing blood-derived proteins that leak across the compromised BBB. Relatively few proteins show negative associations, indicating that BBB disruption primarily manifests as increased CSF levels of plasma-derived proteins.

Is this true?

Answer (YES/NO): NO